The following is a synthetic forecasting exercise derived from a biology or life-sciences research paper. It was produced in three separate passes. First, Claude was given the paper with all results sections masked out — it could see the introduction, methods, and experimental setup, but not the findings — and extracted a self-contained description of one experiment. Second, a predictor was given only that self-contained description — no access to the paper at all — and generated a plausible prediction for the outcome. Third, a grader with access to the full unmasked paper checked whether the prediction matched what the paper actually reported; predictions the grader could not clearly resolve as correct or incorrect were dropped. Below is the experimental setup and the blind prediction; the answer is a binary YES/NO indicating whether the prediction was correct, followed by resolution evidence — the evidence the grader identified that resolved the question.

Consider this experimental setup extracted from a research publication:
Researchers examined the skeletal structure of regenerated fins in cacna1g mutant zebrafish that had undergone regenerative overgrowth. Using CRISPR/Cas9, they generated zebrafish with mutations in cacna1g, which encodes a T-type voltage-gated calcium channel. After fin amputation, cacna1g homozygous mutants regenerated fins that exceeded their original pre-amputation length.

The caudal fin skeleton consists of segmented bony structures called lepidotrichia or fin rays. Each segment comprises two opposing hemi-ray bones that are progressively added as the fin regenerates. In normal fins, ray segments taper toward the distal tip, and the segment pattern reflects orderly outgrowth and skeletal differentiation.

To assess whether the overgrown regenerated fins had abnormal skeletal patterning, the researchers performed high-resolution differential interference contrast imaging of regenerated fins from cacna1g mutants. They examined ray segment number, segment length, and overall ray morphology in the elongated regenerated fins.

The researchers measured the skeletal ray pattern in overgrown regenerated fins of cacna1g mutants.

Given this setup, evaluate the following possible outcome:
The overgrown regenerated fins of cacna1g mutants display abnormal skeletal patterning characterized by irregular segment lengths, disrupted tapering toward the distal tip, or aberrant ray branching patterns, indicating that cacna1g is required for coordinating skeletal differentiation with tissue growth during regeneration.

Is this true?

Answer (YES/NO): NO